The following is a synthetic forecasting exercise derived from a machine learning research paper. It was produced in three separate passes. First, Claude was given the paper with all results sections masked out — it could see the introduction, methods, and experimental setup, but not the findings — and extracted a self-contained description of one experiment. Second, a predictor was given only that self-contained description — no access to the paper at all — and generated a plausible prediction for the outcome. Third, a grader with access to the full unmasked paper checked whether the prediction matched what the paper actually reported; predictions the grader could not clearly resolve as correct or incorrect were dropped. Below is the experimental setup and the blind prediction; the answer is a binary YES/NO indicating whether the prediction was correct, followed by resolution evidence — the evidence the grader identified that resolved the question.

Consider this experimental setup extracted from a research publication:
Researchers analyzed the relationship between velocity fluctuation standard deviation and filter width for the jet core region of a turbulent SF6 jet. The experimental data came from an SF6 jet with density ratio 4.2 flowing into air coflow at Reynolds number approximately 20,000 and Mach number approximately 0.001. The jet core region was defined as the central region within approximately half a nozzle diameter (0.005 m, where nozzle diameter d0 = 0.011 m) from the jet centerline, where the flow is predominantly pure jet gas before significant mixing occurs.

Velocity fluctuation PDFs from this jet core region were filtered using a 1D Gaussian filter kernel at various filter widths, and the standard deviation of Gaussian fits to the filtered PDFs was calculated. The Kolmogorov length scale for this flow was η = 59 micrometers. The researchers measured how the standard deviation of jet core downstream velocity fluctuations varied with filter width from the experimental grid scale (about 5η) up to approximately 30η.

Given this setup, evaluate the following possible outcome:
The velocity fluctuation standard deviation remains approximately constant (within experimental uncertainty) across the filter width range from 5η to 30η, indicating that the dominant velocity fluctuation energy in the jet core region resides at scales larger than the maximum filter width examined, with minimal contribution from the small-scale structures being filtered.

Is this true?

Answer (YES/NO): NO